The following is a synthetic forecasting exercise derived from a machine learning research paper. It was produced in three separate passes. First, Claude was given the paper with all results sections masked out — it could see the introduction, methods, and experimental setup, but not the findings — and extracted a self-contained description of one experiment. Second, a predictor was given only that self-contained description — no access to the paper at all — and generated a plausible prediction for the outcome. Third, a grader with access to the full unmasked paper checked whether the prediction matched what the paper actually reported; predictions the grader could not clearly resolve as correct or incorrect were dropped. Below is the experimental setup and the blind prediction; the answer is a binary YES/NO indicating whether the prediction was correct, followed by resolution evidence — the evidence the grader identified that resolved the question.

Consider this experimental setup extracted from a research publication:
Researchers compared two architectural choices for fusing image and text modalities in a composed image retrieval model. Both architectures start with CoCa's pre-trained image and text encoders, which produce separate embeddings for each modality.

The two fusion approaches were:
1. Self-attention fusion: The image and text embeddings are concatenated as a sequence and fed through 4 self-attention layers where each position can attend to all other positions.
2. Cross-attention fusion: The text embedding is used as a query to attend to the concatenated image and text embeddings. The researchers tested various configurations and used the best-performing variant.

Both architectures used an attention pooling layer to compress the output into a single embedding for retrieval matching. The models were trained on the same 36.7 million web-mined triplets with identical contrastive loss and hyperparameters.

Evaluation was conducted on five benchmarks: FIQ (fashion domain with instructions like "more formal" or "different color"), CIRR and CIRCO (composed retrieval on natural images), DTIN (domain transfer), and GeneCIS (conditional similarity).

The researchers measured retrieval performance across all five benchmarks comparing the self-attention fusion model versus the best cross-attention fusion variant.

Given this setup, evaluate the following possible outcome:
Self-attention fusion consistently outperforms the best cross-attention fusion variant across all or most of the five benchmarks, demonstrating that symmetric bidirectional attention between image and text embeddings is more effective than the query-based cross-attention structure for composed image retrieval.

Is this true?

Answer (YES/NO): YES